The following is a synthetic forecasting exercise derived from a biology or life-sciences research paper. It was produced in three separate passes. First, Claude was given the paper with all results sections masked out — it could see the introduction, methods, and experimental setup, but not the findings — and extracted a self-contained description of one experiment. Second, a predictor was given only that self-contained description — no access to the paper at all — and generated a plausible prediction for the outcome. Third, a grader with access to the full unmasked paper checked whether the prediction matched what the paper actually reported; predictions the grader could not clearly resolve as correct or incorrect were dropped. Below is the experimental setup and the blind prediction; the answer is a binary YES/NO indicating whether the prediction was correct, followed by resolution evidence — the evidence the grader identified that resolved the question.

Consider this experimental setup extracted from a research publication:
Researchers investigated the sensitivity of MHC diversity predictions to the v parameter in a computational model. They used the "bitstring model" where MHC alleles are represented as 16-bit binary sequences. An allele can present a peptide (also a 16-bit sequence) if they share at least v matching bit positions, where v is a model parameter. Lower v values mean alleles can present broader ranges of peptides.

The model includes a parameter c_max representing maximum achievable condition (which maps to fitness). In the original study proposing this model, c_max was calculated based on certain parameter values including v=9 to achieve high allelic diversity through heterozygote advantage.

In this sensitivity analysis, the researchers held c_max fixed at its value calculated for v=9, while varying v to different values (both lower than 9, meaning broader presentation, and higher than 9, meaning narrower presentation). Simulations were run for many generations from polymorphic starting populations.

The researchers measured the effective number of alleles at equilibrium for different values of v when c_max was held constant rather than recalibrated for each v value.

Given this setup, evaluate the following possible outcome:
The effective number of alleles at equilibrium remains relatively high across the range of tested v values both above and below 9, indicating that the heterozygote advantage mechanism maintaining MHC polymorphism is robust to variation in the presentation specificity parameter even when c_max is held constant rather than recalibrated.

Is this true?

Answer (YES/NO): NO